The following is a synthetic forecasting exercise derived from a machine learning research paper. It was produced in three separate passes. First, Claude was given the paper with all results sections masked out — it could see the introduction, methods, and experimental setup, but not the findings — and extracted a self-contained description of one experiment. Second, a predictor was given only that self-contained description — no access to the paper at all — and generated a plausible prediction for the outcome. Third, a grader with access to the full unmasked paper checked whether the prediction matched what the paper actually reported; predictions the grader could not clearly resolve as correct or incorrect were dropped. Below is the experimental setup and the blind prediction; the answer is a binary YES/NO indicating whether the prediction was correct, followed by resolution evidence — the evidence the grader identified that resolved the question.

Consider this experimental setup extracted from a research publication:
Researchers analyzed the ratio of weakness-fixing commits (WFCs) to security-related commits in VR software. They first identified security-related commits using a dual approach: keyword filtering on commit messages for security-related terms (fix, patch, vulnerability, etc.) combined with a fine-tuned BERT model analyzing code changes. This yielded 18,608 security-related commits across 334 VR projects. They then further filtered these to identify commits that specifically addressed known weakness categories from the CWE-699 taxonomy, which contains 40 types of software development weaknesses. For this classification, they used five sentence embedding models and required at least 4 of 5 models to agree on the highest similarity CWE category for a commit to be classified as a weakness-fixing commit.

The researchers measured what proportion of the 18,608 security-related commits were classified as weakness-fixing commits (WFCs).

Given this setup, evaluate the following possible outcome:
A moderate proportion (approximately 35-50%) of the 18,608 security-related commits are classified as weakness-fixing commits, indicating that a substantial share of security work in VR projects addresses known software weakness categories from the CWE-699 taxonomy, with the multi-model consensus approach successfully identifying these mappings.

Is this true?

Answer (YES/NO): NO